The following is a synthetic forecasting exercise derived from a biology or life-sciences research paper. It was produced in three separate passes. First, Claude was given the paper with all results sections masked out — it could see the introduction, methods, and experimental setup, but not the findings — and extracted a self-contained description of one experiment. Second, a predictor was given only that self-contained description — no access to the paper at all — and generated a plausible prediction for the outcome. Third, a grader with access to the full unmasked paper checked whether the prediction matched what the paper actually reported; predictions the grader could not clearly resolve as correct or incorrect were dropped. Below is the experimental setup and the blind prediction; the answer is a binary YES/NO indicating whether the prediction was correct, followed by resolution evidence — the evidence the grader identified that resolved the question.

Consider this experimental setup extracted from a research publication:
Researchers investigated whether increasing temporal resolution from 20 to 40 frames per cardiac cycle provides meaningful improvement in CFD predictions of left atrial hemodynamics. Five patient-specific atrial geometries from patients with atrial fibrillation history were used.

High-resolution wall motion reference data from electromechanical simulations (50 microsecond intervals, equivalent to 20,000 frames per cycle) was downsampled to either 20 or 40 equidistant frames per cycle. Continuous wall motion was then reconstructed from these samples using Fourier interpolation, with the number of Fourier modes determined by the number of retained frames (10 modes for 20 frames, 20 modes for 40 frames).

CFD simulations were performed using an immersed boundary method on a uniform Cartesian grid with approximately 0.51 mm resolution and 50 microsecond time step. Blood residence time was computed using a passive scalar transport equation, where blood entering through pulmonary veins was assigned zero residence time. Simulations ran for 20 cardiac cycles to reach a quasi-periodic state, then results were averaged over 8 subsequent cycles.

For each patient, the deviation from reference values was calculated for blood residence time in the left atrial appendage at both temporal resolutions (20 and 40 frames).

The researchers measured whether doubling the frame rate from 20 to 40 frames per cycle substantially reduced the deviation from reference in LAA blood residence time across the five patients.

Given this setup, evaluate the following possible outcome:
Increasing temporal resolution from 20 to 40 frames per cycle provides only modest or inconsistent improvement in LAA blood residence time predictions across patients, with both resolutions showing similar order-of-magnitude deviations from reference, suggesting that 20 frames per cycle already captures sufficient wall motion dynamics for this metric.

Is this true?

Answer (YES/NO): YES